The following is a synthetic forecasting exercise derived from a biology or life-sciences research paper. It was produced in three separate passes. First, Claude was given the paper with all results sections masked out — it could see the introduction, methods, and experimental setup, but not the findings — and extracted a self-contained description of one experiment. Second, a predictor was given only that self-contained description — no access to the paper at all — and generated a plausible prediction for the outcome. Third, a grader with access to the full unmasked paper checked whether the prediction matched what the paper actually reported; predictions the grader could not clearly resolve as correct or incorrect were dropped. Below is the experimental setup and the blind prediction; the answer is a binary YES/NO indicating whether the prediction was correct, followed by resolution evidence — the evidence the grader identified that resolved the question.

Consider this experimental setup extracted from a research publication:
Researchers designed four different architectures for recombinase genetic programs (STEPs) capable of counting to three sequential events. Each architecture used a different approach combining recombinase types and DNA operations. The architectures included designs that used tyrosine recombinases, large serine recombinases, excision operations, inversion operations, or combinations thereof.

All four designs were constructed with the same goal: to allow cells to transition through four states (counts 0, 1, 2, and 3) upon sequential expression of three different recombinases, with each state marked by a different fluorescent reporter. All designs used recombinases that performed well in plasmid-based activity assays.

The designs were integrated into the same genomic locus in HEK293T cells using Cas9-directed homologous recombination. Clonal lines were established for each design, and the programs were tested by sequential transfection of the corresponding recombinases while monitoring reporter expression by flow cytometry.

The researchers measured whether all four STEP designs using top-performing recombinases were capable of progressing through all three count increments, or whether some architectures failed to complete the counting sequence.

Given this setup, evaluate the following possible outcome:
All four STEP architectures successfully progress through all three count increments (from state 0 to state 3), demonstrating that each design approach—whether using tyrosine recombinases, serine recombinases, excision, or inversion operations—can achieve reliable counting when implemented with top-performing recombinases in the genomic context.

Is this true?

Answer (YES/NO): YES